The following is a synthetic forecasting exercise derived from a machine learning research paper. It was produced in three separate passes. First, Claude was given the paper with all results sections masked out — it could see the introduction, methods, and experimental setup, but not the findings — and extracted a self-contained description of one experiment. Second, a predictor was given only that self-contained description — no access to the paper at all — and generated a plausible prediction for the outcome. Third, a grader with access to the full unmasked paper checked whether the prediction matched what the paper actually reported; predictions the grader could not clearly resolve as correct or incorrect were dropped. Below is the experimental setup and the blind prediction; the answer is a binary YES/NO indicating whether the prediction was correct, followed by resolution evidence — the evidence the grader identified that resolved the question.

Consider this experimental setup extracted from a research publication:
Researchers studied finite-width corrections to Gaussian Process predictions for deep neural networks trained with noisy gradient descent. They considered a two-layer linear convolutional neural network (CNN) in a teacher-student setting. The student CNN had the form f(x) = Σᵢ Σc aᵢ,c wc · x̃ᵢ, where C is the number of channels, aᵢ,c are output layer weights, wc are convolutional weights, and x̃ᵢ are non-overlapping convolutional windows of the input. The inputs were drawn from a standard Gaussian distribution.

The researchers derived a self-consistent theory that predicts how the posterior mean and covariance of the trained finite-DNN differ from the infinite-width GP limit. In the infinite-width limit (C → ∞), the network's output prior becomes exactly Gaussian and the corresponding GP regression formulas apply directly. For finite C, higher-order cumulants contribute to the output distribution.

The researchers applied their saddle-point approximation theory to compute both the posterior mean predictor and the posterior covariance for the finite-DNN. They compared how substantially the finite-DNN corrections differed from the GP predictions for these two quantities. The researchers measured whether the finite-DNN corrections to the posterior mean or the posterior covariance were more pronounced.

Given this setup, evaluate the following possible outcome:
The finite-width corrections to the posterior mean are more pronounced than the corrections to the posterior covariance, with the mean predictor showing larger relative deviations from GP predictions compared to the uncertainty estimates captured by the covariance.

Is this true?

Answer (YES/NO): YES